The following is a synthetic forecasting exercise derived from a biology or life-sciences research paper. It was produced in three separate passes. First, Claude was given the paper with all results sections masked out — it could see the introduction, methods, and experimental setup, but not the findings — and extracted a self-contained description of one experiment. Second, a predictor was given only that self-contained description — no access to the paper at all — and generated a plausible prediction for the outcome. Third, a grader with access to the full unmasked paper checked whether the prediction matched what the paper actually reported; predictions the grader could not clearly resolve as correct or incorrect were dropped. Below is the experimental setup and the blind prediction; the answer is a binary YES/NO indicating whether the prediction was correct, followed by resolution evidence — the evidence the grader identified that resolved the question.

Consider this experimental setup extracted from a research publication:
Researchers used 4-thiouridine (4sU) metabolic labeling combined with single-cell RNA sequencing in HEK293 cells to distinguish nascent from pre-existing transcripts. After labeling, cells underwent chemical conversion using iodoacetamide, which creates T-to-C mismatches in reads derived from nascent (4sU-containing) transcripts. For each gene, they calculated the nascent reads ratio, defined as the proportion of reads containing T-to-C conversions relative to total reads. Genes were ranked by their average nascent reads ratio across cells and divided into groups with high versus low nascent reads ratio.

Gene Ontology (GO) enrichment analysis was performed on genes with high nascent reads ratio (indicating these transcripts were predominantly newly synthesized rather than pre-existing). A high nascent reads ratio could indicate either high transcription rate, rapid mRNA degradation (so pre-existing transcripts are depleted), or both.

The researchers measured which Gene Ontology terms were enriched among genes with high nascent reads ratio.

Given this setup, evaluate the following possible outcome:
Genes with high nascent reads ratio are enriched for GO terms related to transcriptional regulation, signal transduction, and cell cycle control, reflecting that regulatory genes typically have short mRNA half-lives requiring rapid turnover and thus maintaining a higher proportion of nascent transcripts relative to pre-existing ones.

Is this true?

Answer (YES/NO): NO